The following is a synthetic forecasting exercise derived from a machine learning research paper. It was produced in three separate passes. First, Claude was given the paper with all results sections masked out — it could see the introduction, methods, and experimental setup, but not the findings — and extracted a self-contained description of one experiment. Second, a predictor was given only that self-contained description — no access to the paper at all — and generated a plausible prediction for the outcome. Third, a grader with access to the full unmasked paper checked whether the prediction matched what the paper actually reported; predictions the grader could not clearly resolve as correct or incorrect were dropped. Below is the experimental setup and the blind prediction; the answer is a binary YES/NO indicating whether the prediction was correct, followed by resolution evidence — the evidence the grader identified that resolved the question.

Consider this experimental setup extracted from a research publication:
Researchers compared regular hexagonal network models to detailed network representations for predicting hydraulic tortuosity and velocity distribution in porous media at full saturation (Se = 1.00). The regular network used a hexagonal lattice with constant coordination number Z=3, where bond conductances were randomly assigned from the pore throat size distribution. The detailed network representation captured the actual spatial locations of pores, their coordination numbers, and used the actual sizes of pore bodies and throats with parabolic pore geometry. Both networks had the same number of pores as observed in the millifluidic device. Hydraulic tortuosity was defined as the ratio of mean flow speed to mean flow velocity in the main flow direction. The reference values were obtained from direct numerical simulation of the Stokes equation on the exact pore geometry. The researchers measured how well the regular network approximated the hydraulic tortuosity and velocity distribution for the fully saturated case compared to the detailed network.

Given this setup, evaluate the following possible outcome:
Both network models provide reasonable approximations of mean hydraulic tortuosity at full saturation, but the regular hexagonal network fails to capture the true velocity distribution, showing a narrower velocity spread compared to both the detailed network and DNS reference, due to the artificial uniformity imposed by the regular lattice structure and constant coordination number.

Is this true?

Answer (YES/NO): NO